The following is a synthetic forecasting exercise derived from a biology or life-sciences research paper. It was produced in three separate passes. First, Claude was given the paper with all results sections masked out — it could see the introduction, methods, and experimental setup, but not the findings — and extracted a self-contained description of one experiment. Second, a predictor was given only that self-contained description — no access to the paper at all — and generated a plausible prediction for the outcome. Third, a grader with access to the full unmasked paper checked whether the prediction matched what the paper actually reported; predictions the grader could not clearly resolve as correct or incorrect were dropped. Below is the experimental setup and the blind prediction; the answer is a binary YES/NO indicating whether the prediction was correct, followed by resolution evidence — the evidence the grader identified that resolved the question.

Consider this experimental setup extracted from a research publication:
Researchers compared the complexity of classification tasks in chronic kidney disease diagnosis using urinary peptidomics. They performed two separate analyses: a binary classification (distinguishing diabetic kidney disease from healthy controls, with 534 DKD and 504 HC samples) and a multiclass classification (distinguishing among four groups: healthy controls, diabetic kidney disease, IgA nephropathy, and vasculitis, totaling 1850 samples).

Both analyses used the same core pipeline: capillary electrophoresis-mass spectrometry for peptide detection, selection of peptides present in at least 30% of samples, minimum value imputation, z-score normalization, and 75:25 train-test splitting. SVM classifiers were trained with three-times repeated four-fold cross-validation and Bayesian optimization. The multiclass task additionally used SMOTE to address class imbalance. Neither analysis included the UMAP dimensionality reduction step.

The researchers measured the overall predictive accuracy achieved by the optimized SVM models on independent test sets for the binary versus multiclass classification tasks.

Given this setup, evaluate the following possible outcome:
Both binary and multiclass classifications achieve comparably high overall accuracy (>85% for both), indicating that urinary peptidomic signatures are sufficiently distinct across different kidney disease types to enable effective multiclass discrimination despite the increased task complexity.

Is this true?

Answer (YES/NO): NO